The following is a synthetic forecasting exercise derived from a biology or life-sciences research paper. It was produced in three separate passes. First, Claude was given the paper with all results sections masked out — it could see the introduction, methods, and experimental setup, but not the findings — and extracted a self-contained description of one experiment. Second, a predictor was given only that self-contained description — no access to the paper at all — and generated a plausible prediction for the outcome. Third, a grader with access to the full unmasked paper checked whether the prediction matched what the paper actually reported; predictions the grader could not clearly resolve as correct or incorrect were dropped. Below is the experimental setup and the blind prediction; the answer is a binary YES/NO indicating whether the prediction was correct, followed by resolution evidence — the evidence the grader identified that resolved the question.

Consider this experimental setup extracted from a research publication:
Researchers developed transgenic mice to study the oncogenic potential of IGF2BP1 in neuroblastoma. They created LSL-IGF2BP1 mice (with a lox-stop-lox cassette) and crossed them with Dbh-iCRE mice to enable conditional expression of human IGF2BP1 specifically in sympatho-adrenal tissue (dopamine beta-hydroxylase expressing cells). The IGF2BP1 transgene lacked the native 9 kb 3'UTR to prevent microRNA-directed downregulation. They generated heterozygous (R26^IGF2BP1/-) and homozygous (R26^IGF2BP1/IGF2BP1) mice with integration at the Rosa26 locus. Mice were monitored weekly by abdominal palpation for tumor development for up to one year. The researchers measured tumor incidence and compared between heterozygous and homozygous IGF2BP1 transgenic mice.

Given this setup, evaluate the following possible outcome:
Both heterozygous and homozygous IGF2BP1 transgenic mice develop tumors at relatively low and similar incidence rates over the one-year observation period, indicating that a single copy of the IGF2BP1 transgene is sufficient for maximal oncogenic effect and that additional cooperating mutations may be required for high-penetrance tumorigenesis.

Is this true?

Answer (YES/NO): NO